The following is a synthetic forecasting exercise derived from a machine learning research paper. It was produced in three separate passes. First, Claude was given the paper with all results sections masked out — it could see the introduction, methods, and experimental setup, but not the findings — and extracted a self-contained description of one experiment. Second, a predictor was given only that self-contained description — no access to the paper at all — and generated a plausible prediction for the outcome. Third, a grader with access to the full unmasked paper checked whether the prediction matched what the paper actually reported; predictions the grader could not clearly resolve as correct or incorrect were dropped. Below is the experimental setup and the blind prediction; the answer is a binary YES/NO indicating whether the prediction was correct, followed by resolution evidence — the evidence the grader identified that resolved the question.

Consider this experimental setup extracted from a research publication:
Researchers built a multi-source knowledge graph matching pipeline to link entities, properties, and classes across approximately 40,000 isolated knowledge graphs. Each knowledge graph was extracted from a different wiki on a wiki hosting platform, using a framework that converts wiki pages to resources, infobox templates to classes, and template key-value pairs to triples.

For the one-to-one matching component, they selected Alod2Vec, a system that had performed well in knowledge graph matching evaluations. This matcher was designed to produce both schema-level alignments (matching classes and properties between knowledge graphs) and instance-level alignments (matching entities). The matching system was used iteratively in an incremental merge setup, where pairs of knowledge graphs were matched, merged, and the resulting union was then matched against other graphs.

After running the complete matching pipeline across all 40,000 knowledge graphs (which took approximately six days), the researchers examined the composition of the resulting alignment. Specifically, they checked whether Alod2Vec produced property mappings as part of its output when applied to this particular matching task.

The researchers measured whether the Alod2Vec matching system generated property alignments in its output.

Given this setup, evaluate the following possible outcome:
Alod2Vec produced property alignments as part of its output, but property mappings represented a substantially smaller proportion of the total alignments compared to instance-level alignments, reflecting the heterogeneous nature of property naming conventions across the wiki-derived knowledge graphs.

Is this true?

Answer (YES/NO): NO